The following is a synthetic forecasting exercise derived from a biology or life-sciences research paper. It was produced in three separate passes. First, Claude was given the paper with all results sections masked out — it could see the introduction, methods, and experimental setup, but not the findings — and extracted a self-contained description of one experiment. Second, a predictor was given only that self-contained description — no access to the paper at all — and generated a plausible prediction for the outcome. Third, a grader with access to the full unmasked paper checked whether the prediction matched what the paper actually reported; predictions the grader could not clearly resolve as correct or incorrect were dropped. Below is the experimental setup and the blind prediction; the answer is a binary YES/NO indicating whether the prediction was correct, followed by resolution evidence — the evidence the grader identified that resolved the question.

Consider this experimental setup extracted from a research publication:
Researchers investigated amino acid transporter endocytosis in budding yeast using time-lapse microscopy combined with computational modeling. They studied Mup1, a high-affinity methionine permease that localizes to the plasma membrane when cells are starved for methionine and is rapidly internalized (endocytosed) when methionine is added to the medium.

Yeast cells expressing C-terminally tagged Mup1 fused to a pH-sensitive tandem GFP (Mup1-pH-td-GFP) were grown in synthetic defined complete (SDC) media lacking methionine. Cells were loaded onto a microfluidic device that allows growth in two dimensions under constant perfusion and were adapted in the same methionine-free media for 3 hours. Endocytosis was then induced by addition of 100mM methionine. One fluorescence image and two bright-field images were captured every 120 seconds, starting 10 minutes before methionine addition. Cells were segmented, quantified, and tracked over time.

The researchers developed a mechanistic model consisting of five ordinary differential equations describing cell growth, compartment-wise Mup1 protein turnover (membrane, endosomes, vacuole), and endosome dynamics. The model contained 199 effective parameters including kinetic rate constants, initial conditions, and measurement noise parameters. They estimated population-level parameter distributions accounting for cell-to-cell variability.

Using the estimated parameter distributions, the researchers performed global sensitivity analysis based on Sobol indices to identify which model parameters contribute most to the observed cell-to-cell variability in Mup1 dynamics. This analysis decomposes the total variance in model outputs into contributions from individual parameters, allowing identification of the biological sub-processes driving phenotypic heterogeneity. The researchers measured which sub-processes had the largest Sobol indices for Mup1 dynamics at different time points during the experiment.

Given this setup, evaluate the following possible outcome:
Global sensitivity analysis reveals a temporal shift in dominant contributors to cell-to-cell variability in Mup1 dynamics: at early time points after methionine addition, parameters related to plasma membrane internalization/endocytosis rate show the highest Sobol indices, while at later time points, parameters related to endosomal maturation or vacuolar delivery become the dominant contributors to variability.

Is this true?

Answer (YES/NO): NO